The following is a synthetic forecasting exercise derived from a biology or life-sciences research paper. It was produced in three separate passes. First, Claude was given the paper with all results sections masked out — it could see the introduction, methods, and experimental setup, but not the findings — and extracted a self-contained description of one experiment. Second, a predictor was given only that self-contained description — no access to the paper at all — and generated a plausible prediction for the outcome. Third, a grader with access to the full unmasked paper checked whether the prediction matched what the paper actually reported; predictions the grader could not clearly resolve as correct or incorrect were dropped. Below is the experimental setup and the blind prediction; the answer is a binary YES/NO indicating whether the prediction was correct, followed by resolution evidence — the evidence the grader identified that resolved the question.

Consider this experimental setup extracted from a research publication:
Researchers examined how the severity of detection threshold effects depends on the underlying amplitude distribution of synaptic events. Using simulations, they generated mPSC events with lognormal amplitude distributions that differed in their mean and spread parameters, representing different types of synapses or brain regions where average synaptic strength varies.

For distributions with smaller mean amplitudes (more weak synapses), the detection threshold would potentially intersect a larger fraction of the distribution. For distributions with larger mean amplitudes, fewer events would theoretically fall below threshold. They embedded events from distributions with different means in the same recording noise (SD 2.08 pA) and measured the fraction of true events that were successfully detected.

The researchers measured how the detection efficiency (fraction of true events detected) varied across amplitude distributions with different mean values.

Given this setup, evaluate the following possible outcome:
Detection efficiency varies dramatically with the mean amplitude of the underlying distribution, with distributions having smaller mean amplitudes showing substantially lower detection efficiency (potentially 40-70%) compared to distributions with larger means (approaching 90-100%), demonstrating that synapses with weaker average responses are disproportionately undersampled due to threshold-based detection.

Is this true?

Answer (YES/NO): NO